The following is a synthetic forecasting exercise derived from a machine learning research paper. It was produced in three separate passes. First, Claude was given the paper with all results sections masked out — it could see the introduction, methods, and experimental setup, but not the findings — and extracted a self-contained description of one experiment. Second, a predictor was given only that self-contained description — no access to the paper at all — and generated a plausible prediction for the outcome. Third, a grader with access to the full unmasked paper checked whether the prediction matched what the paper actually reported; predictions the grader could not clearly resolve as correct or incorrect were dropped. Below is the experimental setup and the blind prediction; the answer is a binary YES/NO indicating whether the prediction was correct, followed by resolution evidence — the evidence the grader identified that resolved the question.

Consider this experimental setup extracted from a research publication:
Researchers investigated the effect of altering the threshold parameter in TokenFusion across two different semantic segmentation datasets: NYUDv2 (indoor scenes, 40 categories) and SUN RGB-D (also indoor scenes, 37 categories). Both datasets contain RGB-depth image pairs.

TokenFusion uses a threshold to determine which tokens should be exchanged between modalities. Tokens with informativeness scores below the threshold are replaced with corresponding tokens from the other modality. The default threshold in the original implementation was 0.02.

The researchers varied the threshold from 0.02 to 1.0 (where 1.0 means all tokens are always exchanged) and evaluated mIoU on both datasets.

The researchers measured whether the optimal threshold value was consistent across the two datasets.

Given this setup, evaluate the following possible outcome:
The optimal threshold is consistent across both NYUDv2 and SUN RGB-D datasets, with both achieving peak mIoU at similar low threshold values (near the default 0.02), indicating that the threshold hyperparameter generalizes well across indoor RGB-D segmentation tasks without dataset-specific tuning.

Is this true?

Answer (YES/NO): NO